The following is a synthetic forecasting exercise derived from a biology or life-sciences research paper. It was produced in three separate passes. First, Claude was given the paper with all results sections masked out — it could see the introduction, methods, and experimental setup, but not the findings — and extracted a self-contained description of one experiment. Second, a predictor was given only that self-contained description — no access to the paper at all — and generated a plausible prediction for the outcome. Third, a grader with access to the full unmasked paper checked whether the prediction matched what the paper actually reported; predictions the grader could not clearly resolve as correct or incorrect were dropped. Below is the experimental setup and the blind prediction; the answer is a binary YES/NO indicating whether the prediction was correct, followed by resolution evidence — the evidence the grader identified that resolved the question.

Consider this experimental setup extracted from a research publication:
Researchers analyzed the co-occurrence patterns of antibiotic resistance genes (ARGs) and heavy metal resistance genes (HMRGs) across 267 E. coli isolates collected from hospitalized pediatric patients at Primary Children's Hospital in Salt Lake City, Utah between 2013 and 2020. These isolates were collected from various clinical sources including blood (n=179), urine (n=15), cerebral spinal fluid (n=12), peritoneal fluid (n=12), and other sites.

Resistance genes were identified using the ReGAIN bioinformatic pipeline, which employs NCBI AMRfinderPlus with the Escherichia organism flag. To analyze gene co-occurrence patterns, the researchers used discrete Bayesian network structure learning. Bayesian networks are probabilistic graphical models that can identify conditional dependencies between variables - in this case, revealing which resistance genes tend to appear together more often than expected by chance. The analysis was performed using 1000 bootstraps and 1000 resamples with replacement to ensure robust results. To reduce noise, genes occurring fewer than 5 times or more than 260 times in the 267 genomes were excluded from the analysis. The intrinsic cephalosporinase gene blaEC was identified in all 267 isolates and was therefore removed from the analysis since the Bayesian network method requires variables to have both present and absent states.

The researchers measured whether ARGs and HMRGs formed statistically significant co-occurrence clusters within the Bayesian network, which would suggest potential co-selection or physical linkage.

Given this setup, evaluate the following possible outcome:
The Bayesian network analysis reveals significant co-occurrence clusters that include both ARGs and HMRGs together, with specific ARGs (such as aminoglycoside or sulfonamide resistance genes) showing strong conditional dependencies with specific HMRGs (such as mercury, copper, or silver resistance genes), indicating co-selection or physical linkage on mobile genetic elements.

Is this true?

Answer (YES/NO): NO